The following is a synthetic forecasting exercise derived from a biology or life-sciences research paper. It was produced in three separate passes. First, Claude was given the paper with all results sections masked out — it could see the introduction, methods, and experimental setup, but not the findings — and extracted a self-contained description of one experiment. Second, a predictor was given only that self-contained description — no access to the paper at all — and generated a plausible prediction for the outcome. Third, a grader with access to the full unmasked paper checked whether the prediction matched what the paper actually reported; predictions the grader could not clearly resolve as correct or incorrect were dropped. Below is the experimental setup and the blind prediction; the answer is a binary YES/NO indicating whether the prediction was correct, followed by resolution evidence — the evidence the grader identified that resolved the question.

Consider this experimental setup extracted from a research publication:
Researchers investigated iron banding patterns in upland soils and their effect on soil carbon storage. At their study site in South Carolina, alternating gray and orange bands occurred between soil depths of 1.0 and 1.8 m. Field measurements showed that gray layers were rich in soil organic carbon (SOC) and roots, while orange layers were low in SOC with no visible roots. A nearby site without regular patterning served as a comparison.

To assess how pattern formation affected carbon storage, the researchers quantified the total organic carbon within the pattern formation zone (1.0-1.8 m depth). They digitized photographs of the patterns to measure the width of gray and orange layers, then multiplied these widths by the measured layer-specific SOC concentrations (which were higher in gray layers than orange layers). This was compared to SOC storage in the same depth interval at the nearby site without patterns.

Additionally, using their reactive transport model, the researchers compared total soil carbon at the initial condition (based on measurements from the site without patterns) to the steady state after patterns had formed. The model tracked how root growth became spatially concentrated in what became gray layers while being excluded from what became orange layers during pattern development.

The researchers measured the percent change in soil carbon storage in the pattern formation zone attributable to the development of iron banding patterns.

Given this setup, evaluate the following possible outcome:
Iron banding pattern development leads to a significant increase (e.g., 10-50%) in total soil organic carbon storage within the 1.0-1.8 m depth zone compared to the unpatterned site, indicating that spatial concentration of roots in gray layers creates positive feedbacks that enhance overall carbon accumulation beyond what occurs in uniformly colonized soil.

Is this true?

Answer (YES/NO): NO